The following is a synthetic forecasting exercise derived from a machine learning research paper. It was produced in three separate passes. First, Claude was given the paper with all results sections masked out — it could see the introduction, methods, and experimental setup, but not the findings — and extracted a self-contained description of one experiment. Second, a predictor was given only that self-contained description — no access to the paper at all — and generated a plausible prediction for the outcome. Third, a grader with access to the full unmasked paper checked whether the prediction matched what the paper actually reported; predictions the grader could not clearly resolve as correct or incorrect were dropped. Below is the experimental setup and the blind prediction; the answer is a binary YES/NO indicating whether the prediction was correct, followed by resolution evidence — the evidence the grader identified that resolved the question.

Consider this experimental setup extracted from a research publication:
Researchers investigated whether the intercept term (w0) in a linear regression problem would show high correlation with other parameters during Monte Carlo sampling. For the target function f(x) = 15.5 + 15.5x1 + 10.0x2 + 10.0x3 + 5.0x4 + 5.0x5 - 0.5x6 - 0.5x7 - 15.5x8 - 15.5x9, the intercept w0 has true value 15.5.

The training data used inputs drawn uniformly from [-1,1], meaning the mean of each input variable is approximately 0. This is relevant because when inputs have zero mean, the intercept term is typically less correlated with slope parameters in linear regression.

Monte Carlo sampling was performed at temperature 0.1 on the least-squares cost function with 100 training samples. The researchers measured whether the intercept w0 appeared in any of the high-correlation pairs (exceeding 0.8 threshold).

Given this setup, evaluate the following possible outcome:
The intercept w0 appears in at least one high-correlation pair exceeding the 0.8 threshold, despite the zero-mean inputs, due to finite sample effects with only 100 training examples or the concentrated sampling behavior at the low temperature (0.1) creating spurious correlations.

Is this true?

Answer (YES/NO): YES